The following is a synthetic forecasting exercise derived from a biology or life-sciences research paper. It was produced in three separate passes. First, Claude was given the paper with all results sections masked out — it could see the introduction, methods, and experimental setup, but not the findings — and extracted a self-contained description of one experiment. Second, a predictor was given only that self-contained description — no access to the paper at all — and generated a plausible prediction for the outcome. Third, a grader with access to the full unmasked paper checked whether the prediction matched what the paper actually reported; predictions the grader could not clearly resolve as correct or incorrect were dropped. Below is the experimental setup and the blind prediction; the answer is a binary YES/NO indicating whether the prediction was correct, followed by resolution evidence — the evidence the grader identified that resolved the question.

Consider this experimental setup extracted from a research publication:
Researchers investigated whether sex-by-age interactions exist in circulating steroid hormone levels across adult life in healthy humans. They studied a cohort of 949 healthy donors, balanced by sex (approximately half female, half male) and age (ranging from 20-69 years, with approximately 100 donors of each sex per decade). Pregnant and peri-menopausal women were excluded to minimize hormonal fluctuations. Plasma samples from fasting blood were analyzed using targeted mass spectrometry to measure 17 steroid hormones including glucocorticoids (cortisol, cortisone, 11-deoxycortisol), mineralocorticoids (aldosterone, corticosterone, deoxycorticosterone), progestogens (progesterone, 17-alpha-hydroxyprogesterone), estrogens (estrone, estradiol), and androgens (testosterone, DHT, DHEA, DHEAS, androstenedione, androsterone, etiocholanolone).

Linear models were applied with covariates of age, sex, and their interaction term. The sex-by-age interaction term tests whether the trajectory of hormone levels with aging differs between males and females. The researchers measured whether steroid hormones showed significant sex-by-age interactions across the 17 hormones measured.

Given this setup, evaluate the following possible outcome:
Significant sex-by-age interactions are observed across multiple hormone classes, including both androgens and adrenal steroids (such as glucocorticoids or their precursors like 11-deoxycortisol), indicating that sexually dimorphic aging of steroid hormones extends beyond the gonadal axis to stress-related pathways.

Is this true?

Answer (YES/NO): YES